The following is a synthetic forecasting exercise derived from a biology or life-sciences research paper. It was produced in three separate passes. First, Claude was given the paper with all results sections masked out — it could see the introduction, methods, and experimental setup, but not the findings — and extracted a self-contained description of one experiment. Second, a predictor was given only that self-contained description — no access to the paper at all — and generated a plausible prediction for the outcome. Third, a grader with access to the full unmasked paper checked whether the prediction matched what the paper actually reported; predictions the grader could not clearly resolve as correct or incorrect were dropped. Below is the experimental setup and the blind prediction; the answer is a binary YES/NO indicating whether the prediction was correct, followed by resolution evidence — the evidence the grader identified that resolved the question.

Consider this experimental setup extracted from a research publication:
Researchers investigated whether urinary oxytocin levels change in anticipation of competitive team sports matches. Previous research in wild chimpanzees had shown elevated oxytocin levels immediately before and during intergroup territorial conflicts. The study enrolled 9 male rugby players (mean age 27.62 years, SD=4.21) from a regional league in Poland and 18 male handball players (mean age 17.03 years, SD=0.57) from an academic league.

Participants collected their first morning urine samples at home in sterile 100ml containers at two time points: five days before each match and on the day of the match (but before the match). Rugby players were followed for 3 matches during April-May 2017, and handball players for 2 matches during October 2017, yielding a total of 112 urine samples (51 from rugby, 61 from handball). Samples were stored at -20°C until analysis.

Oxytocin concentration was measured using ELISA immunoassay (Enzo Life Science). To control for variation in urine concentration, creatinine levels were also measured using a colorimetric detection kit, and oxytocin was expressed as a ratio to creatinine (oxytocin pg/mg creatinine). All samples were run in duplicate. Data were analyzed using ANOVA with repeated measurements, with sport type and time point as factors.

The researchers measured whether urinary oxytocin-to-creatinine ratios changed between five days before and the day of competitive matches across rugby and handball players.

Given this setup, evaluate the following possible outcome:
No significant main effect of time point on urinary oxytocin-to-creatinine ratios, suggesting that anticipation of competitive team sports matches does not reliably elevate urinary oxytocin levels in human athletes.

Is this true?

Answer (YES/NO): YES